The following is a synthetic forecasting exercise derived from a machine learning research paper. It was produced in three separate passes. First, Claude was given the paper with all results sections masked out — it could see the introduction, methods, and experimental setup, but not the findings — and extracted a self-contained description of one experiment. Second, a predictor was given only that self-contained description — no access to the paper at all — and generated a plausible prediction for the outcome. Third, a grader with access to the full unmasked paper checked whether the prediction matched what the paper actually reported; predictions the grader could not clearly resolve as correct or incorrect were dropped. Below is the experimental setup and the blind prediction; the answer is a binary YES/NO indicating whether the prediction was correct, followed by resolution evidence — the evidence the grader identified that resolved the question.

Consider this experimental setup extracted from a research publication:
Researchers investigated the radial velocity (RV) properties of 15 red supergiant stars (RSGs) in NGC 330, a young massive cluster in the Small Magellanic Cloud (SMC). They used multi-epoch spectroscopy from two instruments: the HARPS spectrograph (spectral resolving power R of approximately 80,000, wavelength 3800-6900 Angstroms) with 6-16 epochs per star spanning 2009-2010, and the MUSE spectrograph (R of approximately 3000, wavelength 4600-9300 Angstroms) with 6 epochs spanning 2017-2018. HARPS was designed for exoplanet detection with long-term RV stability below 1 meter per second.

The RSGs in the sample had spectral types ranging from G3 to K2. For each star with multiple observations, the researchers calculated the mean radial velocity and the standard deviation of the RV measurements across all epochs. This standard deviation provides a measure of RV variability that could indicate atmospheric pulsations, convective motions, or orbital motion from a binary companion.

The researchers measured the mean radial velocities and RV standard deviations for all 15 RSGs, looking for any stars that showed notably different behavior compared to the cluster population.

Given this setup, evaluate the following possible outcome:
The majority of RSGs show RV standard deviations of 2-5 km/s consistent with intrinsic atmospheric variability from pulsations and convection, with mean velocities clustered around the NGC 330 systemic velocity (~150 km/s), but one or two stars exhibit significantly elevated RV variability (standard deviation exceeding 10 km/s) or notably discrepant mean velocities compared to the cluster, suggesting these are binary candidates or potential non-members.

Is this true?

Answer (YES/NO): NO